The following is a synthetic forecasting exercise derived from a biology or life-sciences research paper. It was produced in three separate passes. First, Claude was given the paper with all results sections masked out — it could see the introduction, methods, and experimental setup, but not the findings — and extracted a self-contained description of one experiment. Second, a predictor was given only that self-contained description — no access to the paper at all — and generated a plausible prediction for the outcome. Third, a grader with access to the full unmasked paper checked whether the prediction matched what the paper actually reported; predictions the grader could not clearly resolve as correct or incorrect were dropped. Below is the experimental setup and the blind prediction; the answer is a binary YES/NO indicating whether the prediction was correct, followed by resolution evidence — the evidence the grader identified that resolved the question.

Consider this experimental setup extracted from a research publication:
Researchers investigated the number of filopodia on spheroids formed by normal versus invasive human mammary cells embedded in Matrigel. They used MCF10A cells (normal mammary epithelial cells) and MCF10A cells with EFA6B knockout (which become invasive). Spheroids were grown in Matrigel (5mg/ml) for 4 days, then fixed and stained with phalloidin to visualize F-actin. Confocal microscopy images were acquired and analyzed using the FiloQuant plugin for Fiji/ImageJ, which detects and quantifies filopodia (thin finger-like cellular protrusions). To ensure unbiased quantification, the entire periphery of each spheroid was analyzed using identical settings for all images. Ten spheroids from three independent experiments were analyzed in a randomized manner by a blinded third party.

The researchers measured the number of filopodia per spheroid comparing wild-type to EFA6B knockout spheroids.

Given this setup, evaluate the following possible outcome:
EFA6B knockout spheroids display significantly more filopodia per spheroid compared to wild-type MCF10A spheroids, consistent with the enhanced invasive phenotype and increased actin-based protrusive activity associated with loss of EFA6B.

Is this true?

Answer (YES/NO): YES